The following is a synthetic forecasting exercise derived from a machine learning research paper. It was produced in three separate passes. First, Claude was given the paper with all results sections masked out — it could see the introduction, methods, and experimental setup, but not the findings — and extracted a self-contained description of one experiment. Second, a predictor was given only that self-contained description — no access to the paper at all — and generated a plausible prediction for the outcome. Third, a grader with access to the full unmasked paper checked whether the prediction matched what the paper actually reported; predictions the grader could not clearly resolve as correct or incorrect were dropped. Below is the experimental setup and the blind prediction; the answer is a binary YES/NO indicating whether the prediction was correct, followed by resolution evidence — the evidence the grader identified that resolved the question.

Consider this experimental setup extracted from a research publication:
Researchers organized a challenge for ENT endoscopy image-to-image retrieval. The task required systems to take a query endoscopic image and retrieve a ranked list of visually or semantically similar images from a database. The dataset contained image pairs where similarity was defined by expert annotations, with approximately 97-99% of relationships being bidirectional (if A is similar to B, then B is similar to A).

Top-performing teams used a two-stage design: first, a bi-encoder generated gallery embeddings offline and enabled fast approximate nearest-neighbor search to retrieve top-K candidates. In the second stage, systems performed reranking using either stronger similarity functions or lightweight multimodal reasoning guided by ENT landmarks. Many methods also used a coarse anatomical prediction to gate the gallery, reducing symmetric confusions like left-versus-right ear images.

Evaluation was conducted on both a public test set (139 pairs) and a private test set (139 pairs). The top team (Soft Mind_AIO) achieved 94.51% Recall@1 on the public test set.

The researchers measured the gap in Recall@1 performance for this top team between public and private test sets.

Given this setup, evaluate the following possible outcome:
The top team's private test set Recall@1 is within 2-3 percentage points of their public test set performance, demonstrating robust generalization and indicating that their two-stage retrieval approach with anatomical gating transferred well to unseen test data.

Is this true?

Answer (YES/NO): YES